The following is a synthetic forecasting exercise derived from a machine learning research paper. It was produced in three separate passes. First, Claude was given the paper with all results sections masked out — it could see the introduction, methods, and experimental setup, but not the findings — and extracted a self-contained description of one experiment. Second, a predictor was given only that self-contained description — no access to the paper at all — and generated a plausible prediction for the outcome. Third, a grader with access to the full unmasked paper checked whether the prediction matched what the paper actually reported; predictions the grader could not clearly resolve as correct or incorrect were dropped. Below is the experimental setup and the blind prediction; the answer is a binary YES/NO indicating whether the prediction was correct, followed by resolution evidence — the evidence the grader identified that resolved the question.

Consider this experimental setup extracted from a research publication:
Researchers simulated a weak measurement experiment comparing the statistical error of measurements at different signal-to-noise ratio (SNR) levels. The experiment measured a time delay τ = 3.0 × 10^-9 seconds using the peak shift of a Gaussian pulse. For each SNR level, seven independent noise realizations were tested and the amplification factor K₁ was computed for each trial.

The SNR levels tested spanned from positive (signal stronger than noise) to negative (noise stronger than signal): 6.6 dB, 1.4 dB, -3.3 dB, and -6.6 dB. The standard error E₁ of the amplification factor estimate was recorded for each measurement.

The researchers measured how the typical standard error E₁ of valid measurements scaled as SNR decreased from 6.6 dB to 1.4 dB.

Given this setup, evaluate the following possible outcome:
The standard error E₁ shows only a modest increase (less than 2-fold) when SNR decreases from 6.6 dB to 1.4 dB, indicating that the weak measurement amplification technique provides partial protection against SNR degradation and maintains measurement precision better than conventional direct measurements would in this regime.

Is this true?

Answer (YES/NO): NO